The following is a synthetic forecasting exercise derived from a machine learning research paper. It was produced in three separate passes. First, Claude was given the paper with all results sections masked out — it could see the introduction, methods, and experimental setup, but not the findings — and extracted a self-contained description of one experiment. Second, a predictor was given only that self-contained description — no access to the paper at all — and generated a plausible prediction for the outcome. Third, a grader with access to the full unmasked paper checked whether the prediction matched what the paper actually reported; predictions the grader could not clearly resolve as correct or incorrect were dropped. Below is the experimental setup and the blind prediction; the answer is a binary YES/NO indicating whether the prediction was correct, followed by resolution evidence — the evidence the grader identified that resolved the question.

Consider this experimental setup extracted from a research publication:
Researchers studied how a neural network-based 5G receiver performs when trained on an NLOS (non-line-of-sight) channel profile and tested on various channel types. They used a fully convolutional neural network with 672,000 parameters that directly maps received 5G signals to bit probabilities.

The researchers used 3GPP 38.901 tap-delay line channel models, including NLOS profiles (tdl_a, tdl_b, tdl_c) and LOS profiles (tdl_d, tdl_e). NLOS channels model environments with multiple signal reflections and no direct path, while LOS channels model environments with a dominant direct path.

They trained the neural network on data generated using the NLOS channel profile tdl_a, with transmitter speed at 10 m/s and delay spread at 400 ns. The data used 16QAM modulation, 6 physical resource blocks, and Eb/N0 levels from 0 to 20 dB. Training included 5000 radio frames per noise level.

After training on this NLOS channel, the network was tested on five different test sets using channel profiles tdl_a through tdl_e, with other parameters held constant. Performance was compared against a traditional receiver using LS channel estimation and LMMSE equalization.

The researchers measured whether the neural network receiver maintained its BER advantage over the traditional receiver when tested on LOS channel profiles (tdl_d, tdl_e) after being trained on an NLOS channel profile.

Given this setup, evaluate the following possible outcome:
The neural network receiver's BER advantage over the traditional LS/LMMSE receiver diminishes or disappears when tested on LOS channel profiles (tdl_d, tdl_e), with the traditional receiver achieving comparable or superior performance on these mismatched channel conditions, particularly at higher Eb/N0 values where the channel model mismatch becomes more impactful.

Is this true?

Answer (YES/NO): NO